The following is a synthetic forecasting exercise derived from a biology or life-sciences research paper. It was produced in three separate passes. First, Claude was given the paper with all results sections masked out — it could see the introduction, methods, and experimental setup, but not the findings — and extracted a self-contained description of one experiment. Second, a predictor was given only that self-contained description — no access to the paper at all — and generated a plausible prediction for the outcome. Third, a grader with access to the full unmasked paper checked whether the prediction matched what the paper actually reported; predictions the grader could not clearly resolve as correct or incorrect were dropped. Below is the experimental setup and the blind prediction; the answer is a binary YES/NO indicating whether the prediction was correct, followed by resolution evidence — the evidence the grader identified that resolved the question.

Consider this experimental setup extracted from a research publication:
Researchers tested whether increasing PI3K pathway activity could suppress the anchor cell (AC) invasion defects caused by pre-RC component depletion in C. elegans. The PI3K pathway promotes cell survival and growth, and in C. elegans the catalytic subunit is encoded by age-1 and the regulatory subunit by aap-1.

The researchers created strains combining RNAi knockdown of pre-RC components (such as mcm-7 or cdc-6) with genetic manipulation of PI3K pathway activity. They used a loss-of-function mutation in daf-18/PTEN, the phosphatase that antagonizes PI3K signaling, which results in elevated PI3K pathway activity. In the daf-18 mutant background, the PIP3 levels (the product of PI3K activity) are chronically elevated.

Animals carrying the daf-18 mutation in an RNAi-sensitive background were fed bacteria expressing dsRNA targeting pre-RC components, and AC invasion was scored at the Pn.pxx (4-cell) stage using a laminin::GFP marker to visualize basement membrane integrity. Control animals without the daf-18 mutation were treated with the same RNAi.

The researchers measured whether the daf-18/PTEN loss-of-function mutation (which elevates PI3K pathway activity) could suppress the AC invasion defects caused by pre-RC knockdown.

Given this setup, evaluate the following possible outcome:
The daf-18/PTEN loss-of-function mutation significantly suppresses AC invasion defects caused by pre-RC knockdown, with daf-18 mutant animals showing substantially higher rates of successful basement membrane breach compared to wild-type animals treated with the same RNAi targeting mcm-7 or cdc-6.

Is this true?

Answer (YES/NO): NO